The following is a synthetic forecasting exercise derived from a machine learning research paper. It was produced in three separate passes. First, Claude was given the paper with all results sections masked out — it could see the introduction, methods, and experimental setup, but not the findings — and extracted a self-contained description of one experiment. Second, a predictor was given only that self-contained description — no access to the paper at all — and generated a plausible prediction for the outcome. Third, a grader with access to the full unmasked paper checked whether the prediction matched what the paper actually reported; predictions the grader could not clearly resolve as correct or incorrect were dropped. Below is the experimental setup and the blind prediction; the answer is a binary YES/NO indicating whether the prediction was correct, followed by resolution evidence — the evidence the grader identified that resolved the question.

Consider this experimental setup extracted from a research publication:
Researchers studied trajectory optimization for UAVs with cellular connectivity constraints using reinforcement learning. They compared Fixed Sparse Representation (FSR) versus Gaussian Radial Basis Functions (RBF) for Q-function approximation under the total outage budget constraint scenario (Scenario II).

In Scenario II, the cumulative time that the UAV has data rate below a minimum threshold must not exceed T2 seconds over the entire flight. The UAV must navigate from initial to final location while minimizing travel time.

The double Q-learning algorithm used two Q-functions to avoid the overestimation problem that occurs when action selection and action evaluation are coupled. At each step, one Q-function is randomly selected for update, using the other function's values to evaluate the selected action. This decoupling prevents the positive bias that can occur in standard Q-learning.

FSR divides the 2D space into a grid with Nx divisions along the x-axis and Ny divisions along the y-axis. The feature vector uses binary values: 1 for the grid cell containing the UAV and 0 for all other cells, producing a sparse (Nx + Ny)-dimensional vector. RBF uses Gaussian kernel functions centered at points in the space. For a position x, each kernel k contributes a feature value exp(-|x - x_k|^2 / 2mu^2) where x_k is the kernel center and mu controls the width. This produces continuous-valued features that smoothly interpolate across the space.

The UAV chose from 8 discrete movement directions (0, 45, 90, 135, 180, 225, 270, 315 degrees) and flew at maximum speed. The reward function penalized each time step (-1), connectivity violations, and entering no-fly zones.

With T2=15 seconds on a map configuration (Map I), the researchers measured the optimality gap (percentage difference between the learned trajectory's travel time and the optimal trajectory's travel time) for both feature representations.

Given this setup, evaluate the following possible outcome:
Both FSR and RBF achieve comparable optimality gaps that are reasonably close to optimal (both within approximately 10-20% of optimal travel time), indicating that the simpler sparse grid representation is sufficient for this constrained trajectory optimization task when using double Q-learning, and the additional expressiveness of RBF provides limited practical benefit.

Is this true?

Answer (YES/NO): YES